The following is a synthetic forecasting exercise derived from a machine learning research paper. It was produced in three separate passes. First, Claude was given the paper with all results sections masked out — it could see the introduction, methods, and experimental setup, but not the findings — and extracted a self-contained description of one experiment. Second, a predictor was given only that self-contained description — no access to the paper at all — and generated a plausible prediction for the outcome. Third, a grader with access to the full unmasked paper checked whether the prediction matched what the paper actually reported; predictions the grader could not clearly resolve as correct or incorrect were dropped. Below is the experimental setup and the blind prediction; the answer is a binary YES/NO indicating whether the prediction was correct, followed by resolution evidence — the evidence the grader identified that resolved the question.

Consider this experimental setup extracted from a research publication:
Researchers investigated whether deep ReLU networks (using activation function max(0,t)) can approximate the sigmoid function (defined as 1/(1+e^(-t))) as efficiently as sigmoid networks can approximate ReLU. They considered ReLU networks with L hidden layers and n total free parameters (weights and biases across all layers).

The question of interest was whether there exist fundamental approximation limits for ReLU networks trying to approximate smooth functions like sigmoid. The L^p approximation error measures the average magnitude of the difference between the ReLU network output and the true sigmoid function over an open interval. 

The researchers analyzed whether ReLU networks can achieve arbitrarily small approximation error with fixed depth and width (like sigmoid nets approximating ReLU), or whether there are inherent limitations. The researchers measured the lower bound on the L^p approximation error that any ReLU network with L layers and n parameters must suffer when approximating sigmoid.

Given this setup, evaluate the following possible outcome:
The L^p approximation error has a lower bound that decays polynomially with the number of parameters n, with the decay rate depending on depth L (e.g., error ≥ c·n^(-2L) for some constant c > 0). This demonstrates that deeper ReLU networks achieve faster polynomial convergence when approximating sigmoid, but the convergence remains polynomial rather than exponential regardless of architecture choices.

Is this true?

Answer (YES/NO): YES